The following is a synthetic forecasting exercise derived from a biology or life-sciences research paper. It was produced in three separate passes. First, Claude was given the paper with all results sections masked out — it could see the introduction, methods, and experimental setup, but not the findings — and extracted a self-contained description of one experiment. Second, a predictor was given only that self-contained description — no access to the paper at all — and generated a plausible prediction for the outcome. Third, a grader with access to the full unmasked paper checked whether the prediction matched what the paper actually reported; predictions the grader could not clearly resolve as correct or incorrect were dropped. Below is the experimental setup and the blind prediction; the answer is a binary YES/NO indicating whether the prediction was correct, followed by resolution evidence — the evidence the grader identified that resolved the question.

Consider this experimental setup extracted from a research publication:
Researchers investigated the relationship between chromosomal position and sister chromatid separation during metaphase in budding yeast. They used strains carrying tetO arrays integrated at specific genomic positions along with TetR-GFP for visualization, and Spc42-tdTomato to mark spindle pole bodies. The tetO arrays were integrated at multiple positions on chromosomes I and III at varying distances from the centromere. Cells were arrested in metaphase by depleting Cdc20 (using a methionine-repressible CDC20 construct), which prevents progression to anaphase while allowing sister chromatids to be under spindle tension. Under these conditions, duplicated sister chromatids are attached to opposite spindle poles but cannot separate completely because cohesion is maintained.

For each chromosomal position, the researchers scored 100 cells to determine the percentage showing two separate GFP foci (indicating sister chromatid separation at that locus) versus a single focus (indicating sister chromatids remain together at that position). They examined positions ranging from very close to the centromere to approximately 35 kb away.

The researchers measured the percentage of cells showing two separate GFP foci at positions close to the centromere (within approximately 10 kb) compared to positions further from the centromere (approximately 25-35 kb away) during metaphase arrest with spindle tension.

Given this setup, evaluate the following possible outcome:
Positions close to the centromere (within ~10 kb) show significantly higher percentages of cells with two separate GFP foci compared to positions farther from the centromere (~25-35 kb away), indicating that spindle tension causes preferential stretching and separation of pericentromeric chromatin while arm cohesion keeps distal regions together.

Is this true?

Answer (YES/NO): YES